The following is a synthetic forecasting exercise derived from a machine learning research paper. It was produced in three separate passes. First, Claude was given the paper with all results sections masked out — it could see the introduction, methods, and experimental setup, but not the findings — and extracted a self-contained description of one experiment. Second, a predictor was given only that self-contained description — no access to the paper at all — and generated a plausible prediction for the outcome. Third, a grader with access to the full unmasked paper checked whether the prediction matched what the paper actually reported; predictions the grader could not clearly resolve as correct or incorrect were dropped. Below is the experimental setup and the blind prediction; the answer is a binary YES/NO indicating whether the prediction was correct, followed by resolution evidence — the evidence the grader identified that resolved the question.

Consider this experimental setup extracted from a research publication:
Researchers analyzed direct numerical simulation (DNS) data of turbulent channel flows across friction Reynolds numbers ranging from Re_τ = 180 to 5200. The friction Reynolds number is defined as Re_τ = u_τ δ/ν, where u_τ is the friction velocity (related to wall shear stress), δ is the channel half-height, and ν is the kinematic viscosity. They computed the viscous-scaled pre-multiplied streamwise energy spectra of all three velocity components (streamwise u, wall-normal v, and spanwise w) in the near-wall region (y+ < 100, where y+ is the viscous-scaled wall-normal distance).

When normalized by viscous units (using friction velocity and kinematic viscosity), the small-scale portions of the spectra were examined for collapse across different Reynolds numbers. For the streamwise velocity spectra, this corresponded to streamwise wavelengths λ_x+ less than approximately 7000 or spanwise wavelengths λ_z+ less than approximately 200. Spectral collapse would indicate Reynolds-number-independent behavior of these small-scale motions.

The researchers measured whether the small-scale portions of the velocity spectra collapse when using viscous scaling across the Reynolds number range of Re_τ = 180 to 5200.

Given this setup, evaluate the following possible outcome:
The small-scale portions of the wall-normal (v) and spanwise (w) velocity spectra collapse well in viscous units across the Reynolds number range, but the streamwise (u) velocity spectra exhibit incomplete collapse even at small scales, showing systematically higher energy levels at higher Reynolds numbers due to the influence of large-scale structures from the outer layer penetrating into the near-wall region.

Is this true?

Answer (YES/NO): NO